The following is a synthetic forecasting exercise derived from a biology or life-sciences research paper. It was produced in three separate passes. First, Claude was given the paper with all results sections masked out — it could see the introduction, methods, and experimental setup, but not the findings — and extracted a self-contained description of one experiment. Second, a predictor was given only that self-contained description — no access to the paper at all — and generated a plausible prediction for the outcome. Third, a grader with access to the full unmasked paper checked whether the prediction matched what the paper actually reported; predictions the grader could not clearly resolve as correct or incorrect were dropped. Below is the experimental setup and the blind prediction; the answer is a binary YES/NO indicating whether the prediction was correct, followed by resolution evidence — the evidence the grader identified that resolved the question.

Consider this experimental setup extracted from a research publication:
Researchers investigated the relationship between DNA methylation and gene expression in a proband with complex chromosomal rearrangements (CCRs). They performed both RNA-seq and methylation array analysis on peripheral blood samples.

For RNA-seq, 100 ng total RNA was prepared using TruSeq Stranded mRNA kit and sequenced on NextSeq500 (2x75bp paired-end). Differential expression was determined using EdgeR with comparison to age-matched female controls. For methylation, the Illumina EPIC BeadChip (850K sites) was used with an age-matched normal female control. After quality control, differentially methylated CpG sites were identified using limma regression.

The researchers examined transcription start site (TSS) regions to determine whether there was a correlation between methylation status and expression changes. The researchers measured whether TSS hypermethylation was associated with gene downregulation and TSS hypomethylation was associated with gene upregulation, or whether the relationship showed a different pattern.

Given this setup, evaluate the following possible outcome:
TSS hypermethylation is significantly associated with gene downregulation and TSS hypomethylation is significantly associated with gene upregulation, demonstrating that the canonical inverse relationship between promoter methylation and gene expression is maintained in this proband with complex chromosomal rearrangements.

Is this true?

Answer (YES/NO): YES